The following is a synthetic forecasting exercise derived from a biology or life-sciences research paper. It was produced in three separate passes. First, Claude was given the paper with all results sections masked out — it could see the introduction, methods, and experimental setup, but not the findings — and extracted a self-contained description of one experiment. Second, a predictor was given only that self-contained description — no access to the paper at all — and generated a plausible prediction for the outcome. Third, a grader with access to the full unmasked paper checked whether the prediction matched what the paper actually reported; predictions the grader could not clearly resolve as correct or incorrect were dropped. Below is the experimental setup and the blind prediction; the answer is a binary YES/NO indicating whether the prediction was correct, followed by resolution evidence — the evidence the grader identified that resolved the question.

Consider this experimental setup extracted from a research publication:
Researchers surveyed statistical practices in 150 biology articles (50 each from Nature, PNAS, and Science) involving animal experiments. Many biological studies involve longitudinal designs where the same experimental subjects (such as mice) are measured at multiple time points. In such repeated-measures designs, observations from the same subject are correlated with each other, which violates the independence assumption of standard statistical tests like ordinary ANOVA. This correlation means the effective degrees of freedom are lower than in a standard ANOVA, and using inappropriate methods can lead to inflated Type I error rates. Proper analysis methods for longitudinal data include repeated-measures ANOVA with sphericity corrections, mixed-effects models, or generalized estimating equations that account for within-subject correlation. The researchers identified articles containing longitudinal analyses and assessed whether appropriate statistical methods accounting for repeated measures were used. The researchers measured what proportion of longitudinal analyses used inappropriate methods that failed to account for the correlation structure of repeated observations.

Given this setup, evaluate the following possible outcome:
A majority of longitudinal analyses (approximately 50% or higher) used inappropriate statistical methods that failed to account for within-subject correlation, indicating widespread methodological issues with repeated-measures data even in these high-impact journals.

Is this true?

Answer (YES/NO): YES